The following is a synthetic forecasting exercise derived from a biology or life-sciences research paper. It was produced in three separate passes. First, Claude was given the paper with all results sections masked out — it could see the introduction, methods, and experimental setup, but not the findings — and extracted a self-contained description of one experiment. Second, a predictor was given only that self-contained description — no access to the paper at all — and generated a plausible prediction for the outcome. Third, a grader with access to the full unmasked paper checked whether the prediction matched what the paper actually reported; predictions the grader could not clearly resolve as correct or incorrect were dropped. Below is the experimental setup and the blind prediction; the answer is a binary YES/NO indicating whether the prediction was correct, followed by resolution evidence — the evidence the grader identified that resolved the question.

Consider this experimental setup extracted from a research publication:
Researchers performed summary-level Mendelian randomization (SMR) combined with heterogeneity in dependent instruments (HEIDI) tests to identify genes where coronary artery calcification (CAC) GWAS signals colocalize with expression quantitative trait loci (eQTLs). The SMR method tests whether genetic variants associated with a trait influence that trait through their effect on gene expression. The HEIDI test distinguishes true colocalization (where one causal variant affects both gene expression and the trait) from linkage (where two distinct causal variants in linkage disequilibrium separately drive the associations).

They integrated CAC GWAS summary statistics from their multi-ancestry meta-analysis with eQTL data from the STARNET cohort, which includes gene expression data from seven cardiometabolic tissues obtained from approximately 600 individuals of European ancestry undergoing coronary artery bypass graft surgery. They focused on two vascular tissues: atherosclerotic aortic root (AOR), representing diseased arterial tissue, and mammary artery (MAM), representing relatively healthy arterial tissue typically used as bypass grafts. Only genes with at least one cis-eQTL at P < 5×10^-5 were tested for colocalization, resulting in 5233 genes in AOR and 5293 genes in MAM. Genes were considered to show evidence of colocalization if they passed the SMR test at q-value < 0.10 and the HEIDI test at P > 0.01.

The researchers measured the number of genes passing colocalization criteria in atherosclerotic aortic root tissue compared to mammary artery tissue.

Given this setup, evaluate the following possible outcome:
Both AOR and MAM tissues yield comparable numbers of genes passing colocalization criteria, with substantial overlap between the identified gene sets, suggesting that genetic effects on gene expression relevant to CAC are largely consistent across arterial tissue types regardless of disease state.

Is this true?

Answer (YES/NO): NO